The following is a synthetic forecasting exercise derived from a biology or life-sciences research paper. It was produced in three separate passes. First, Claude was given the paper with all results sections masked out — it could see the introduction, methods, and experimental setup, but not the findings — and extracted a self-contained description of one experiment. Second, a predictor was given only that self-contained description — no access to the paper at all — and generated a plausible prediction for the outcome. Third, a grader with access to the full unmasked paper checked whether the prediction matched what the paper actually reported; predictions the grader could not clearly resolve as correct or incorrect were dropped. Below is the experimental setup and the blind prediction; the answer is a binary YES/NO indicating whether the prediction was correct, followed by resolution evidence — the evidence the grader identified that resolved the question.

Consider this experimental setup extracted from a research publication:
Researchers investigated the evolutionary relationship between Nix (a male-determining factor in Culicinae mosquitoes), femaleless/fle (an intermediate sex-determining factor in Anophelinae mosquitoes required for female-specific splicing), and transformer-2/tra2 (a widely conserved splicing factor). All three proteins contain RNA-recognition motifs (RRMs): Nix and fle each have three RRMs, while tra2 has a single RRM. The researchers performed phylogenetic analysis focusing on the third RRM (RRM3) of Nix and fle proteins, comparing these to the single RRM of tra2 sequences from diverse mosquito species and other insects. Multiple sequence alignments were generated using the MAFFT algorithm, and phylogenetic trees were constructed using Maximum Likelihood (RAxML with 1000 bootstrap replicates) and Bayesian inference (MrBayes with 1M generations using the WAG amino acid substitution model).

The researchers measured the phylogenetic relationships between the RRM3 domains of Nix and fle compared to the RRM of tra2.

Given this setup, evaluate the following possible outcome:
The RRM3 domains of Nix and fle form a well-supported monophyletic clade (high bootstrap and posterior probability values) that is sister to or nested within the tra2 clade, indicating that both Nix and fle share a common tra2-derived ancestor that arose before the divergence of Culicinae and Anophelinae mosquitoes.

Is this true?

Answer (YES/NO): YES